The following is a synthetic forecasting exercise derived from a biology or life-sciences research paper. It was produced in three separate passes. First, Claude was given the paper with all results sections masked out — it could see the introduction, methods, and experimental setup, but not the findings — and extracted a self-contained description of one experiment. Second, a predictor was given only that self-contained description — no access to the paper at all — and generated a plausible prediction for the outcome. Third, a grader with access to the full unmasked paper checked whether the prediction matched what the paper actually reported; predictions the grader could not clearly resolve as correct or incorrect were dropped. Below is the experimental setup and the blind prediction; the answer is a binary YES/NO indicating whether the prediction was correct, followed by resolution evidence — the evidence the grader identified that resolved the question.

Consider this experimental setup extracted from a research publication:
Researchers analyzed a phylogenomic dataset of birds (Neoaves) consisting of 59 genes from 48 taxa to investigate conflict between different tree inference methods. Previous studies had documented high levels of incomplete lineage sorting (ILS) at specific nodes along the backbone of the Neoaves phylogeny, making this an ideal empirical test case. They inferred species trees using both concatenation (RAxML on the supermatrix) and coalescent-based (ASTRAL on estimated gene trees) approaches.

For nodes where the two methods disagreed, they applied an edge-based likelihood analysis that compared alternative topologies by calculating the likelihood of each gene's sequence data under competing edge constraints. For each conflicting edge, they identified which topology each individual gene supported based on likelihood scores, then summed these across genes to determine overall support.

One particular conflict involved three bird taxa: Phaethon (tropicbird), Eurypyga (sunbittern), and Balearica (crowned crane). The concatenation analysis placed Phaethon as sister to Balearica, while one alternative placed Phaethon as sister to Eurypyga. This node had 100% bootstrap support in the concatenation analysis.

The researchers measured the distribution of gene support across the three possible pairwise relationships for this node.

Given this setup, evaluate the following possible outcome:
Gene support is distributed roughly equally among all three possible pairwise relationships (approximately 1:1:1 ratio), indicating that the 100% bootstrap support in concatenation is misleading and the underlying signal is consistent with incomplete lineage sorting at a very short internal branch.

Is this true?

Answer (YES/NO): NO